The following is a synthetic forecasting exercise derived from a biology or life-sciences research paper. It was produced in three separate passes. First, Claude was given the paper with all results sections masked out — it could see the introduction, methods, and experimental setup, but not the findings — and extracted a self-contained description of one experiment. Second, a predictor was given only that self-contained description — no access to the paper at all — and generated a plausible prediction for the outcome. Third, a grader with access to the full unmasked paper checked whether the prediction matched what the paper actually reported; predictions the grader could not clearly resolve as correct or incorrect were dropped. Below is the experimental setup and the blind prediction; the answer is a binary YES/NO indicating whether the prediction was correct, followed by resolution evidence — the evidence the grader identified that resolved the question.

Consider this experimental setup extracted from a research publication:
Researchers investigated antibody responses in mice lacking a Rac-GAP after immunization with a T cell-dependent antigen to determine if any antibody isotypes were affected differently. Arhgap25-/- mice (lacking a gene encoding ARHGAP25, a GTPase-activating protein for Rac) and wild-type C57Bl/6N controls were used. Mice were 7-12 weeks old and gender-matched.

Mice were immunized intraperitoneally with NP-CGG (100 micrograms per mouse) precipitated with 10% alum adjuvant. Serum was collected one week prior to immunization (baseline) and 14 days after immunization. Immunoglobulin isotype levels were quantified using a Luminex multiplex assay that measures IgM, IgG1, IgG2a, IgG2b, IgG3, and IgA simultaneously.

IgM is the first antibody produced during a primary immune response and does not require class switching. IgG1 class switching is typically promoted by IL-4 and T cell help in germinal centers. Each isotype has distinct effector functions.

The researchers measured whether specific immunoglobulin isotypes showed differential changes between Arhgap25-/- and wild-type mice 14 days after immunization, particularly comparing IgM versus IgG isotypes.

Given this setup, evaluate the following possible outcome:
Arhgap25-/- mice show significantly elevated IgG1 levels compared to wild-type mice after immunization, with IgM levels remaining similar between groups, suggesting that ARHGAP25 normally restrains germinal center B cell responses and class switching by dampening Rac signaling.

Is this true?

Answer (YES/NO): NO